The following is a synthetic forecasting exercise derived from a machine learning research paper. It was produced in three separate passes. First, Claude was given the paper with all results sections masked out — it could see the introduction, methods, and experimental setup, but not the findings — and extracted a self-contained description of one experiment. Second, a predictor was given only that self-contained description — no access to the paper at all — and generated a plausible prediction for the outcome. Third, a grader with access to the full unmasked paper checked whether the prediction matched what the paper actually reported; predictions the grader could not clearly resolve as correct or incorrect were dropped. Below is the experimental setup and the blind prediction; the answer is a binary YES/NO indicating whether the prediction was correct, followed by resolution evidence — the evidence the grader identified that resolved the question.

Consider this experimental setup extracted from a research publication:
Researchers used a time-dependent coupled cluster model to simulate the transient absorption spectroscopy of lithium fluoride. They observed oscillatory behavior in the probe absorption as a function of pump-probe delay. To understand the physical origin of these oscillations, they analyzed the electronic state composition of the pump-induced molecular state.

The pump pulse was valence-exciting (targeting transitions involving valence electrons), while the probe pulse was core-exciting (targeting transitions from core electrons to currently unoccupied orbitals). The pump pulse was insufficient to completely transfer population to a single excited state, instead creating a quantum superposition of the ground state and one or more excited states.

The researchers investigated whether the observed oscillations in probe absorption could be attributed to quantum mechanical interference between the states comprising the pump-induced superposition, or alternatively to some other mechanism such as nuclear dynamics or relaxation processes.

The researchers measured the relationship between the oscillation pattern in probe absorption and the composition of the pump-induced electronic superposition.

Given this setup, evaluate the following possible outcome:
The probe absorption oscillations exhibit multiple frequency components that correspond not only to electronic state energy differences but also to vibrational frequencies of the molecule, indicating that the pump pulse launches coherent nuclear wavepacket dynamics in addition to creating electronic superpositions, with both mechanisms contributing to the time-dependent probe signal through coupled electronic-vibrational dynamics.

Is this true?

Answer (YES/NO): NO